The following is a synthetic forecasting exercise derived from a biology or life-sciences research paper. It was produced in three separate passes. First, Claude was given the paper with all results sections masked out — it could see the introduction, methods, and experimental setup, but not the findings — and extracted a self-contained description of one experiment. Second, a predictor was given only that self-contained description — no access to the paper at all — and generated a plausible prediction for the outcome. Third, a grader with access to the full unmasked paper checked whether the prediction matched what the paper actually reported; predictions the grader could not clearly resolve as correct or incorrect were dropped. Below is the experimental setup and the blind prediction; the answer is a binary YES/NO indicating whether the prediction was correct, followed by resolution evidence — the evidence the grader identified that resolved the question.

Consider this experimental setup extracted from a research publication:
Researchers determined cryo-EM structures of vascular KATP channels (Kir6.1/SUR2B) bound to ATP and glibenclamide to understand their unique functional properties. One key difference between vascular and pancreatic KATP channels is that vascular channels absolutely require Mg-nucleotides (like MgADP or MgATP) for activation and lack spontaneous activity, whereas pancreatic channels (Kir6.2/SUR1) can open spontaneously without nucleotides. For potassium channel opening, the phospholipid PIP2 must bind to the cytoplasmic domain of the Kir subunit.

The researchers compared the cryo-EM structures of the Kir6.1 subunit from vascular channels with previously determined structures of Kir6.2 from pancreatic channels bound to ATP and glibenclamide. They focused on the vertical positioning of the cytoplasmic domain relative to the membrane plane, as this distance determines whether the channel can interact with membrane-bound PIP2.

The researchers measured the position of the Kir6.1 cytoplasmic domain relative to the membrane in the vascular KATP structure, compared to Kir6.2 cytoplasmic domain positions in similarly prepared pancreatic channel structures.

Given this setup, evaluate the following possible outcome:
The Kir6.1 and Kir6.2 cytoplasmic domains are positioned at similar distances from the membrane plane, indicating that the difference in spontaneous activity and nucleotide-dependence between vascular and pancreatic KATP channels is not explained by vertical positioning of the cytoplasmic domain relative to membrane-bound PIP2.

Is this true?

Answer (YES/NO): NO